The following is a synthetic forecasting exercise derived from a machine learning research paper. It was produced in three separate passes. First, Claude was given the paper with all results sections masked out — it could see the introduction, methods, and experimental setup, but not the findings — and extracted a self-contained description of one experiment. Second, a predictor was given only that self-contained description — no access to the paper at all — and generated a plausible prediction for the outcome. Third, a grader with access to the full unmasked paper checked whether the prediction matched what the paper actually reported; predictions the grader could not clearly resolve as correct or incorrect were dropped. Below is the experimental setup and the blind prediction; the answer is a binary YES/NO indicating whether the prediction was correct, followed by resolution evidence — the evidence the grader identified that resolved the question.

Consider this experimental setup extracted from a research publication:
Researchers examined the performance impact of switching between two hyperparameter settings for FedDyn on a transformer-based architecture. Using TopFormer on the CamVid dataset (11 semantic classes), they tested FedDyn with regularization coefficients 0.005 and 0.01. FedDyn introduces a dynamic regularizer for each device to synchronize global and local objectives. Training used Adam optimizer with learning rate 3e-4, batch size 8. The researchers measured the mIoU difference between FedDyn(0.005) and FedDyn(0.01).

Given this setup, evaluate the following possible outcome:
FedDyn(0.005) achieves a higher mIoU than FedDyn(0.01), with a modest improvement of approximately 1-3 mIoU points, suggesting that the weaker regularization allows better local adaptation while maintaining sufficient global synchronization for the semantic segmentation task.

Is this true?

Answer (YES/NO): NO